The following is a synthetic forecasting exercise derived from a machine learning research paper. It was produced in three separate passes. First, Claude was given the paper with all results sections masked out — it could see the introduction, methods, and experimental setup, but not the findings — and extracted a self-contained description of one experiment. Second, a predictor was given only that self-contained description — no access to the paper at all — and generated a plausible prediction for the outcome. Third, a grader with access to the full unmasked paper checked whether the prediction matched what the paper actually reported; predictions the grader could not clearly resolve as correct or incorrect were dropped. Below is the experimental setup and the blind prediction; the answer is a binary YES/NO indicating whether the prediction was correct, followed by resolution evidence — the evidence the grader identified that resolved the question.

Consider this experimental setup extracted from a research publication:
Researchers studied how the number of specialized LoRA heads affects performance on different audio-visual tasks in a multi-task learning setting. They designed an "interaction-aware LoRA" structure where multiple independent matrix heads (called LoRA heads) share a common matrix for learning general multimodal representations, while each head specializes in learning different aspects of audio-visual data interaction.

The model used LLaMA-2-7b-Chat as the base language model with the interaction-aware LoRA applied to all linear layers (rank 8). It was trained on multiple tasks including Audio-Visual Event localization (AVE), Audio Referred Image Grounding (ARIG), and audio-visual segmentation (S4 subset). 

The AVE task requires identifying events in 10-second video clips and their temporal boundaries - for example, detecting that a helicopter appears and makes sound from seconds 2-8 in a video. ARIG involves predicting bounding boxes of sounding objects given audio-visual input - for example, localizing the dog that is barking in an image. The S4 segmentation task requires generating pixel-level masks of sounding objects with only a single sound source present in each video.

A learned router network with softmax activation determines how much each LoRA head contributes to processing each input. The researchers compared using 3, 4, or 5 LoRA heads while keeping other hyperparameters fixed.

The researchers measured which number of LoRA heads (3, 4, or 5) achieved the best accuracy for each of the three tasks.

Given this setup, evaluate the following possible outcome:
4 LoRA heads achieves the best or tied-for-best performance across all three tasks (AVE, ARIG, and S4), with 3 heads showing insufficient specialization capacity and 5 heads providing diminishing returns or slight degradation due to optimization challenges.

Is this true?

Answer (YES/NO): NO